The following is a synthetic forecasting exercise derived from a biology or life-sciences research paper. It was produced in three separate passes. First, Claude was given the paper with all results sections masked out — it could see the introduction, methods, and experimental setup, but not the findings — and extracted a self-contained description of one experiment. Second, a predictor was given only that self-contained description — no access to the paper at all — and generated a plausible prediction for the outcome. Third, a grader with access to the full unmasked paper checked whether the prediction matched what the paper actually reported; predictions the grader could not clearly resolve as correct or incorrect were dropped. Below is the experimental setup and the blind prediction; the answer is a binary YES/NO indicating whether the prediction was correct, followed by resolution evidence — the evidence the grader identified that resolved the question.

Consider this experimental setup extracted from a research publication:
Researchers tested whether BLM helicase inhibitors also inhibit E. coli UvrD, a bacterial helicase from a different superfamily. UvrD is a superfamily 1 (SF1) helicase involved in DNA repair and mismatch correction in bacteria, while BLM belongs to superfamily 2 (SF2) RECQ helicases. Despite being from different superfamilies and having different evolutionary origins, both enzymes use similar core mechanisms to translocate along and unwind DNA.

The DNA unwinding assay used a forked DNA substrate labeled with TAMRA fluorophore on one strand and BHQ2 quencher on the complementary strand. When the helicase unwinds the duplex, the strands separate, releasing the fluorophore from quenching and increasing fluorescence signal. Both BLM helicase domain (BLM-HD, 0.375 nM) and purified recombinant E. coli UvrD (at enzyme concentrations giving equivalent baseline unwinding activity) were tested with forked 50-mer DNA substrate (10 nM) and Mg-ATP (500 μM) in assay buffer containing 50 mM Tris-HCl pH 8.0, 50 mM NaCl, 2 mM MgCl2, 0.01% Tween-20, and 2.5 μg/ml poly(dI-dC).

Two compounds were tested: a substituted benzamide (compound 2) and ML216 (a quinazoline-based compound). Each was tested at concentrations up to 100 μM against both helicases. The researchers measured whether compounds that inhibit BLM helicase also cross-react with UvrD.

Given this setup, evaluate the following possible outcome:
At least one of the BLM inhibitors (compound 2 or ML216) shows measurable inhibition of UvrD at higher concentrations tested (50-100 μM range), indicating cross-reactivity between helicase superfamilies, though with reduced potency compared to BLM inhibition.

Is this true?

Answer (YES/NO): YES